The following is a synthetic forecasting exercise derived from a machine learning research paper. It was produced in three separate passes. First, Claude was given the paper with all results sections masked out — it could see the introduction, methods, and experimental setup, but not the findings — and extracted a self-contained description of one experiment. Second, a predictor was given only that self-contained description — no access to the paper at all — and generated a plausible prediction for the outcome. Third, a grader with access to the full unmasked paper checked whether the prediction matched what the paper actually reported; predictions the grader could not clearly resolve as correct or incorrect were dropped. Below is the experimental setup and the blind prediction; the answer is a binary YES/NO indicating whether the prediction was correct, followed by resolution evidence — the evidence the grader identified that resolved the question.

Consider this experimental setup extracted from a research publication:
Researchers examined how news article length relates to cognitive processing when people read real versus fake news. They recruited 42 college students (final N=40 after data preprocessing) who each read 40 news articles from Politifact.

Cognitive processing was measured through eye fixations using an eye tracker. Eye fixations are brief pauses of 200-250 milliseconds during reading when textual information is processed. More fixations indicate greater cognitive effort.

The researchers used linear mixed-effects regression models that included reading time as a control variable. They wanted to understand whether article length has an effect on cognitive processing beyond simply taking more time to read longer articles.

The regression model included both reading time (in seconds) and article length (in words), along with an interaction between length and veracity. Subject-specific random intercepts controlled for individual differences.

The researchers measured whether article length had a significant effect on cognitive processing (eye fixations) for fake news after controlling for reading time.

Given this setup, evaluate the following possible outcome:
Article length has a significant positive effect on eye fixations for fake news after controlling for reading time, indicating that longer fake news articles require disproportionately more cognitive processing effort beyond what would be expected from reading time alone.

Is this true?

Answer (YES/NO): YES